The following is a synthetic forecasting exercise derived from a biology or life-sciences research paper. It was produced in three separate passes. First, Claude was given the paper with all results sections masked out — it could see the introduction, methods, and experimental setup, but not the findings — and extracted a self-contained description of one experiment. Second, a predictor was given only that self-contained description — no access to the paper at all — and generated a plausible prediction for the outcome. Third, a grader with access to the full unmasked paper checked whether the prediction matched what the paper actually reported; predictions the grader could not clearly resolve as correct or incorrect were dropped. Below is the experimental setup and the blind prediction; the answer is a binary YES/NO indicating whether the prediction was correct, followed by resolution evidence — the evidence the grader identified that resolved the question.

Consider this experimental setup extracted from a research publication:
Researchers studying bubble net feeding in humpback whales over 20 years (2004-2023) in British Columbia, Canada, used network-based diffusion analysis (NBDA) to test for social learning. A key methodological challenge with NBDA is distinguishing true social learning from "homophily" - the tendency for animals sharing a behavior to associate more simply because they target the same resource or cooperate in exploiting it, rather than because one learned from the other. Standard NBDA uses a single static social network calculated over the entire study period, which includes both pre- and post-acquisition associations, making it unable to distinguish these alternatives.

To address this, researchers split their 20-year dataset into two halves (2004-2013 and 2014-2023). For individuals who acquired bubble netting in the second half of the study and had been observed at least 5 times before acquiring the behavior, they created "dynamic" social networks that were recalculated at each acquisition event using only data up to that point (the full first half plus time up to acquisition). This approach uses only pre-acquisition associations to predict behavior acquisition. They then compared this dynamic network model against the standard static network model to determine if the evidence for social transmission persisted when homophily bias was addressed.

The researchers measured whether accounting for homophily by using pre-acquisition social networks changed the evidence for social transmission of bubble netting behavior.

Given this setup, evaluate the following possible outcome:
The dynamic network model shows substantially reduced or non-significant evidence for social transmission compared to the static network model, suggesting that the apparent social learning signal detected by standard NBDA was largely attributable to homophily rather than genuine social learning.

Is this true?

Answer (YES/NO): NO